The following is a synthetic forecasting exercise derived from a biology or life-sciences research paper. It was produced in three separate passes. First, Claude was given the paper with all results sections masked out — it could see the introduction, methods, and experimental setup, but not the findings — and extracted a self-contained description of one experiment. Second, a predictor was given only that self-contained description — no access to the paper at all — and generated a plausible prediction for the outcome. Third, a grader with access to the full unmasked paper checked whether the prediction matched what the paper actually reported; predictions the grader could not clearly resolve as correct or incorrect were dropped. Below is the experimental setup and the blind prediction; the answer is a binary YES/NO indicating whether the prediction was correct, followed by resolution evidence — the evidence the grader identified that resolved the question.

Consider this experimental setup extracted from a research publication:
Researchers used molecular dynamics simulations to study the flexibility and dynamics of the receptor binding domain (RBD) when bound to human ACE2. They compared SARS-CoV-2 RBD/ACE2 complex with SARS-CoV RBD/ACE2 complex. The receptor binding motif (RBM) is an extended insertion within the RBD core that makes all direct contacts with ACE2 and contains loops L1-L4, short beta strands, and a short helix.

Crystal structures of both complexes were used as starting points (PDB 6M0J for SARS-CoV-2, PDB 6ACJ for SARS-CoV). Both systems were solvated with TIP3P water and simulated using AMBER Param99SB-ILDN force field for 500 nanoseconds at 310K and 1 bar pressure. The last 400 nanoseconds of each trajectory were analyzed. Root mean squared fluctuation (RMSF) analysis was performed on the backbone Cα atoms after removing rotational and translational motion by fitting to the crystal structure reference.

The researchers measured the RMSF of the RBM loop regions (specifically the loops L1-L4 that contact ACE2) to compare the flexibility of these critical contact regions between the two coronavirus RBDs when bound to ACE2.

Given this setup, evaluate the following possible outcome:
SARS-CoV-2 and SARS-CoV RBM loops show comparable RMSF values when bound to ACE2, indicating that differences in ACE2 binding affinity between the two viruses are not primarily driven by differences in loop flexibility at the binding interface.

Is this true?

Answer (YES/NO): NO